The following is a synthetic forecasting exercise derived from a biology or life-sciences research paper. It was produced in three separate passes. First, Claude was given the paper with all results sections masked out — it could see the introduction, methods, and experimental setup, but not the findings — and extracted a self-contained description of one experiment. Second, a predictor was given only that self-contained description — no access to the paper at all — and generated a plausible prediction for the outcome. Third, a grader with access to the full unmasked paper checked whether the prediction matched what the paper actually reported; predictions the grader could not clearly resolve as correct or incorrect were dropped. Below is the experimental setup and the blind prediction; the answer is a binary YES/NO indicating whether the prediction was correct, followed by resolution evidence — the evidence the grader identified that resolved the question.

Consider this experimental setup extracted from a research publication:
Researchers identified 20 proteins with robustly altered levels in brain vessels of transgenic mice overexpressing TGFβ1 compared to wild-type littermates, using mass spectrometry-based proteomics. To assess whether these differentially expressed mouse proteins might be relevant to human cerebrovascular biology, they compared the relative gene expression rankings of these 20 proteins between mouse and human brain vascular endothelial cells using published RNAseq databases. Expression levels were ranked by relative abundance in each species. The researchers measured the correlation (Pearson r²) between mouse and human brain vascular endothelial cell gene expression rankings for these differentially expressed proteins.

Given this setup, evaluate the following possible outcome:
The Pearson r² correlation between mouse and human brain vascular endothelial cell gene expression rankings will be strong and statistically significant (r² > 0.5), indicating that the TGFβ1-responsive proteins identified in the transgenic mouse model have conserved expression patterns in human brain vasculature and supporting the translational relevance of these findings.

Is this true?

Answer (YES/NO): YES